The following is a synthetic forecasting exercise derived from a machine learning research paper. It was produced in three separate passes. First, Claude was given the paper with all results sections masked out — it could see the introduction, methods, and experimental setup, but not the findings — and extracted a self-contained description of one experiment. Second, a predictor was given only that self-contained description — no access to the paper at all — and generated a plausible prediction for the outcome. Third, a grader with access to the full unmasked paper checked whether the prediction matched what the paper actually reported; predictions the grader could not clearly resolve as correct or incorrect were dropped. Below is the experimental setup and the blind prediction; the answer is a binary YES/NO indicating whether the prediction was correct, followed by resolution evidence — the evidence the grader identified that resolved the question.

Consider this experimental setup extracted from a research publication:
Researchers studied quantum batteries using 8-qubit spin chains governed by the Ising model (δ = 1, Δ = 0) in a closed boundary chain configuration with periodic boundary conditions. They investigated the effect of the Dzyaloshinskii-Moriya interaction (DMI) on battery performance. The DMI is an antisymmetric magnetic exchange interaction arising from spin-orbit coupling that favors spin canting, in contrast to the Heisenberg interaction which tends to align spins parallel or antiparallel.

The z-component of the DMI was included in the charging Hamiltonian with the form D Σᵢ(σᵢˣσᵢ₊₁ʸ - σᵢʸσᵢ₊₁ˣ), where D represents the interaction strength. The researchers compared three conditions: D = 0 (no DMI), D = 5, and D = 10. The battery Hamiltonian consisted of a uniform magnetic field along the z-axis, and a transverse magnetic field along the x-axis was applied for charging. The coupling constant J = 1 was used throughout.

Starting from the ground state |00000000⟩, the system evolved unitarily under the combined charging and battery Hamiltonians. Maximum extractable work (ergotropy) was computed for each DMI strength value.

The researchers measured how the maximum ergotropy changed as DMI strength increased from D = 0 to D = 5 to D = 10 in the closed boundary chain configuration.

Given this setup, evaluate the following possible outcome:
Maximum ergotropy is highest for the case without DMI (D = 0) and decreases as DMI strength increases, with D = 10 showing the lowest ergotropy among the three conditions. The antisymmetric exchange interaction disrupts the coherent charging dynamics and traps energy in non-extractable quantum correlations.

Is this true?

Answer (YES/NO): NO